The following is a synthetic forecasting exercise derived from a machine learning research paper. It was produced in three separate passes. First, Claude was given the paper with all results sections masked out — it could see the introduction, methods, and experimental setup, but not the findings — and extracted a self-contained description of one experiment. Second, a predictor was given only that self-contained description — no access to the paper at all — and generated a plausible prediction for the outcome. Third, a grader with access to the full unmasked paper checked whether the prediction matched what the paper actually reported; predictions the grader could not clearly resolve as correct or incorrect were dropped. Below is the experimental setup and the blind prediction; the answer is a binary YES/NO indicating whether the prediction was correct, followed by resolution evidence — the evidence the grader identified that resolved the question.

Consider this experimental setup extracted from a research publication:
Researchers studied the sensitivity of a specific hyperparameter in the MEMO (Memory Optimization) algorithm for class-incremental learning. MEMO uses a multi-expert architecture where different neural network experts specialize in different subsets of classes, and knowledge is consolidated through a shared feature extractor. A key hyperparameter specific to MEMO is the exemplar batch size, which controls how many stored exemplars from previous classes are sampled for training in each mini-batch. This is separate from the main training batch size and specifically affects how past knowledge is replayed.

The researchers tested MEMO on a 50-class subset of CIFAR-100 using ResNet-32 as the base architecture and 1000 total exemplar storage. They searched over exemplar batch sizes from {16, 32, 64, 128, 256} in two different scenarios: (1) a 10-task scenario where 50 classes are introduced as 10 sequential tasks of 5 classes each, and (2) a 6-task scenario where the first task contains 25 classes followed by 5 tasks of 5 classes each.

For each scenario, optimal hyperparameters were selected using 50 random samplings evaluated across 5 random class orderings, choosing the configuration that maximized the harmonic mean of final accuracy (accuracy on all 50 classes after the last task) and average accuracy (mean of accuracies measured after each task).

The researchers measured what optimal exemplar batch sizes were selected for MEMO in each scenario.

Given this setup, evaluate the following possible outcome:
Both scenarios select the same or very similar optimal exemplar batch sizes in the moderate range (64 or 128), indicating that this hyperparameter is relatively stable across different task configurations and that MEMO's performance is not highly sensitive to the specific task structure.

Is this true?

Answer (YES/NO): NO